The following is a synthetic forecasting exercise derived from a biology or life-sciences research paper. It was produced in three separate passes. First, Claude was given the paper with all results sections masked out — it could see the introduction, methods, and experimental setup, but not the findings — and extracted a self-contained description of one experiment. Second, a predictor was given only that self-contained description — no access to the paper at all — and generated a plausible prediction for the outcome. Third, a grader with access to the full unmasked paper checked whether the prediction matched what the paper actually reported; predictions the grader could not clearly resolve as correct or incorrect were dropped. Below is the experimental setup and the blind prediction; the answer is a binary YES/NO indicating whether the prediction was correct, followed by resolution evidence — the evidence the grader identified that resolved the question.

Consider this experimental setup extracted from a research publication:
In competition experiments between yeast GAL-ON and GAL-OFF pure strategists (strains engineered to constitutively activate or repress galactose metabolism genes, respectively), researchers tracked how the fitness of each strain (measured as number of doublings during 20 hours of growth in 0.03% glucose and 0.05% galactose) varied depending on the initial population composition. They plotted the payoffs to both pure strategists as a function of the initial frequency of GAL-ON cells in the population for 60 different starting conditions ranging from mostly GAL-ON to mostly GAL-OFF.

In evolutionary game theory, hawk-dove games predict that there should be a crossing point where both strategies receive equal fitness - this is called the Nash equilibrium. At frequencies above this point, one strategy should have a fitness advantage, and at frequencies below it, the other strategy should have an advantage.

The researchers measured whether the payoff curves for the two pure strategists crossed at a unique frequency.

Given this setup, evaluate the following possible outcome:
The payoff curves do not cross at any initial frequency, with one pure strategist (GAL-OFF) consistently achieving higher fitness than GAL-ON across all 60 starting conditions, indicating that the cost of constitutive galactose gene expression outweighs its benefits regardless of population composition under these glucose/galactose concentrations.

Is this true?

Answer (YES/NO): NO